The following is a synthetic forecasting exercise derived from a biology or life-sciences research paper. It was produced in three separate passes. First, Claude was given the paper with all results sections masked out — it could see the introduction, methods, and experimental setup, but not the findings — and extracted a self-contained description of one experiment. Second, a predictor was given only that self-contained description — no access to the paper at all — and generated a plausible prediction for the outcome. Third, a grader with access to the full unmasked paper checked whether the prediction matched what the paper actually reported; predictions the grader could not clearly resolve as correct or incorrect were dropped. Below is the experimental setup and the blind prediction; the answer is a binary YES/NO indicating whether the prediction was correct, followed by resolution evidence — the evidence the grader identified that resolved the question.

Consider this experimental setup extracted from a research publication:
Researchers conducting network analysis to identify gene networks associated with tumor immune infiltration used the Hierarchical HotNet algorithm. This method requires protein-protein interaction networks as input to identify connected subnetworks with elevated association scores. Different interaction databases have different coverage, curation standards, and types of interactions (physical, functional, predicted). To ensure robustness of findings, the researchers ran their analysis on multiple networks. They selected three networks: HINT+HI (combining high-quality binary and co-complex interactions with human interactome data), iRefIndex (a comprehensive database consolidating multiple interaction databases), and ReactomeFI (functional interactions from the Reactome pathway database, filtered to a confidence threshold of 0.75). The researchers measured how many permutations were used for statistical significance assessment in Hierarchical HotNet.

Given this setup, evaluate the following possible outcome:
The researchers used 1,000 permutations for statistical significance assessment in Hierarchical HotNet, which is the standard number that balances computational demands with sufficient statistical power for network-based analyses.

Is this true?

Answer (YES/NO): YES